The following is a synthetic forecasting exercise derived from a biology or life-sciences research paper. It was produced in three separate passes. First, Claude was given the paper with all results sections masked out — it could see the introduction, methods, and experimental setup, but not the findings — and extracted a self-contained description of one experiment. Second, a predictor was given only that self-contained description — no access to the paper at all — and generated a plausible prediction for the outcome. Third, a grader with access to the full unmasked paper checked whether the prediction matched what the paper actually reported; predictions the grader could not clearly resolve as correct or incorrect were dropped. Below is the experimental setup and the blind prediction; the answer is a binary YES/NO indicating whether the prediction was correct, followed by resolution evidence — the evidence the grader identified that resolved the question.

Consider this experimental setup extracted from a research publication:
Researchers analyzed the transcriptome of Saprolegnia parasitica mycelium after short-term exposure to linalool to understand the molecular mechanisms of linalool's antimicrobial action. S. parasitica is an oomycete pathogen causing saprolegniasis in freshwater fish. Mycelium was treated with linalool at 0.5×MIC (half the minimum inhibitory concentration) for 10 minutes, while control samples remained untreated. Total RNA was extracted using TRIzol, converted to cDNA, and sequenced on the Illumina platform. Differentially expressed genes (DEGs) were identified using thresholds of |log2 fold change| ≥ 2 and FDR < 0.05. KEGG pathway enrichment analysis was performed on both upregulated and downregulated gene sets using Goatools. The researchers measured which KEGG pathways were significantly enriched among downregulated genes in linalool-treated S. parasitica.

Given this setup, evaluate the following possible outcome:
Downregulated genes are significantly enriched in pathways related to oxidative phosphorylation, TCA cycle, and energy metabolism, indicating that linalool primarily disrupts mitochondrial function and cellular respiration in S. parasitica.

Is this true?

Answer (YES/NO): NO